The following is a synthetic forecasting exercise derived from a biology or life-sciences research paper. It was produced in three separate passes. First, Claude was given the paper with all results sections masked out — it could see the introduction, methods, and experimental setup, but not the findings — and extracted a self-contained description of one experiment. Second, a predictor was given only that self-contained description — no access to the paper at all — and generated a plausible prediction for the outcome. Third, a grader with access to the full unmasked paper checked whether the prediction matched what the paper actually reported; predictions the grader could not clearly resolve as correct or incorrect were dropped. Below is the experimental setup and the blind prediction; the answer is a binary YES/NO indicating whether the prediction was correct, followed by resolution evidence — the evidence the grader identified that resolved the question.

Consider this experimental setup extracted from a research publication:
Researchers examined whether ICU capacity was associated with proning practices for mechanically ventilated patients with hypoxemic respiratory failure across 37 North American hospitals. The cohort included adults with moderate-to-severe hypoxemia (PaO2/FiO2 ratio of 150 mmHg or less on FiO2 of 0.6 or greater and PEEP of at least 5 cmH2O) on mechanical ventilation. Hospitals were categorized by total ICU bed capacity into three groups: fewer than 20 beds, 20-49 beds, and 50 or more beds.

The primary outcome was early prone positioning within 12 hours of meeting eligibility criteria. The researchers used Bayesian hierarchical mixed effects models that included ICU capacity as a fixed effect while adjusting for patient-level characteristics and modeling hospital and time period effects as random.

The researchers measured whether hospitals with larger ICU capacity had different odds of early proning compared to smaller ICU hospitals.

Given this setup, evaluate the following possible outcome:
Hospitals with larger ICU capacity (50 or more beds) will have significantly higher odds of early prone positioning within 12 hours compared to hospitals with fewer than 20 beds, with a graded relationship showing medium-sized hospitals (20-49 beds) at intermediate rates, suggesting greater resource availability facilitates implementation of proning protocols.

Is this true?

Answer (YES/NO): NO